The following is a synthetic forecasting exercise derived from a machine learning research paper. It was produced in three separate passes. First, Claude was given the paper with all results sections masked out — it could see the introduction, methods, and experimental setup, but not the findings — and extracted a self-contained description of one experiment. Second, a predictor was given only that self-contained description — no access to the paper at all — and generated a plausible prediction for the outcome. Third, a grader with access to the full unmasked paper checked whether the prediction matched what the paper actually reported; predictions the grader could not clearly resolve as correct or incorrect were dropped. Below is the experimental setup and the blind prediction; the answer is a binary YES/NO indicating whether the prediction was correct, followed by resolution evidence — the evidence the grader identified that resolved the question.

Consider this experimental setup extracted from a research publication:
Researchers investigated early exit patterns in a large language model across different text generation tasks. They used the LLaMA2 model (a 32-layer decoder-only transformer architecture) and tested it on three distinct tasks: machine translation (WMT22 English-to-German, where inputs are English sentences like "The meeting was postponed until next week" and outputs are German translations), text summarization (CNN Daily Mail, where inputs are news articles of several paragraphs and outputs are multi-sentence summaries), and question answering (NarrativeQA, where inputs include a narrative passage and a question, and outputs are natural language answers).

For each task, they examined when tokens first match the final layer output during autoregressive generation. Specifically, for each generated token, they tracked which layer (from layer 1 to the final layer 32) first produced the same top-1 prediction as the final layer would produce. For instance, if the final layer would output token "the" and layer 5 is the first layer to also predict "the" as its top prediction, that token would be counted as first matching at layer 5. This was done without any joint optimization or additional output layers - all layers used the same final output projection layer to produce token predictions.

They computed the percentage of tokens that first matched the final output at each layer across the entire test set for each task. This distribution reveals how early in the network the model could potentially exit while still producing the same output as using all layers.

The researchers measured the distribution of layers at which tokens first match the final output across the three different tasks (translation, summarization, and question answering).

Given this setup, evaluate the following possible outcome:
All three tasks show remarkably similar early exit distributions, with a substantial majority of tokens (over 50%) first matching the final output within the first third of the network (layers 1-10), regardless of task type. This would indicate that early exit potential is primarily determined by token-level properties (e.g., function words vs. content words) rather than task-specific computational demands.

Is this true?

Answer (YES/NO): NO